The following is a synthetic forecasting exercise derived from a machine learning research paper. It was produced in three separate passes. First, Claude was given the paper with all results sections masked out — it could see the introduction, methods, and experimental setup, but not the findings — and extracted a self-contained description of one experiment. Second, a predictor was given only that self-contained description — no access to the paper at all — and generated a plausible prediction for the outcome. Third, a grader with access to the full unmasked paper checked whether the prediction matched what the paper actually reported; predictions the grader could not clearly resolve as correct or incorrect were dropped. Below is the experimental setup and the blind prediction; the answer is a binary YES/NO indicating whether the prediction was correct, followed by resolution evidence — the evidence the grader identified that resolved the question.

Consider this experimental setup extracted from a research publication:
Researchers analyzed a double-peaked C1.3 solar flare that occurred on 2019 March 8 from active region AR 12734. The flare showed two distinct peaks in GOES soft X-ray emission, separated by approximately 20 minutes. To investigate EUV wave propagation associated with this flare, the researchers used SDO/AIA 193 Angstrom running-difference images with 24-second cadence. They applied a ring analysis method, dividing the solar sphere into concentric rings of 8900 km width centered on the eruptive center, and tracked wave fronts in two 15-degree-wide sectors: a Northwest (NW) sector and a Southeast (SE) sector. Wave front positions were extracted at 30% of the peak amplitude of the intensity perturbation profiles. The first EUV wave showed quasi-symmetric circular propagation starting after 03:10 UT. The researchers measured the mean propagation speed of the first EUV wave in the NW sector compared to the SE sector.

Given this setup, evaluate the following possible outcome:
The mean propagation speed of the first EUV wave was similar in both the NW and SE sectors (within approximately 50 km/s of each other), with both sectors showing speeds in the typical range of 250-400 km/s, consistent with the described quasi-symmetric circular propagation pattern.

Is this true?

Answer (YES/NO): NO